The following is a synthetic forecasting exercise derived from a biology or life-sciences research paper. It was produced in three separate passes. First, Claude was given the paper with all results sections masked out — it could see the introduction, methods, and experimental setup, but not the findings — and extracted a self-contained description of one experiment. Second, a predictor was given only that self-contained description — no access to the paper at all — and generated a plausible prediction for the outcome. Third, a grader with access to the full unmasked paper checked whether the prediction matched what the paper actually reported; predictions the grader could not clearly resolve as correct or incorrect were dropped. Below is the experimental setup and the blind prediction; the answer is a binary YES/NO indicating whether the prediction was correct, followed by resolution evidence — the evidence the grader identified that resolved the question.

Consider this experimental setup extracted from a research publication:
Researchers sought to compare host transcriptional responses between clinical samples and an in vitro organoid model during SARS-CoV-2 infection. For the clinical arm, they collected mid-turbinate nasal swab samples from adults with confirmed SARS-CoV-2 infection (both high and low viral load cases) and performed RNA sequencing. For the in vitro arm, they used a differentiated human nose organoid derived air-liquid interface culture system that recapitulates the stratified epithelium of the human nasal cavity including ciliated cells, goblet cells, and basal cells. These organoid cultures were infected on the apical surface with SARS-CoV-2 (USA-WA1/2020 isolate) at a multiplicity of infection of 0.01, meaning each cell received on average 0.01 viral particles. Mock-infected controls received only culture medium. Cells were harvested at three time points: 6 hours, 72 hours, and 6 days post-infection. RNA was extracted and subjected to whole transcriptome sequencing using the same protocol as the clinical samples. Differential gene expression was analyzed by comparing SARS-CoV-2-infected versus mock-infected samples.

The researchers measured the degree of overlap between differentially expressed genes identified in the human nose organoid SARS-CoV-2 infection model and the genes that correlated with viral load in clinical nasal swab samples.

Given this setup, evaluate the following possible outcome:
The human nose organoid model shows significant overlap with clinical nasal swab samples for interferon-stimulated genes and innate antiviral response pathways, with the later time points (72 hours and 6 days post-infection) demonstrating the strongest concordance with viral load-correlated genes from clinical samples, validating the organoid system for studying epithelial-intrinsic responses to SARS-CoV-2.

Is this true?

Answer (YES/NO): NO